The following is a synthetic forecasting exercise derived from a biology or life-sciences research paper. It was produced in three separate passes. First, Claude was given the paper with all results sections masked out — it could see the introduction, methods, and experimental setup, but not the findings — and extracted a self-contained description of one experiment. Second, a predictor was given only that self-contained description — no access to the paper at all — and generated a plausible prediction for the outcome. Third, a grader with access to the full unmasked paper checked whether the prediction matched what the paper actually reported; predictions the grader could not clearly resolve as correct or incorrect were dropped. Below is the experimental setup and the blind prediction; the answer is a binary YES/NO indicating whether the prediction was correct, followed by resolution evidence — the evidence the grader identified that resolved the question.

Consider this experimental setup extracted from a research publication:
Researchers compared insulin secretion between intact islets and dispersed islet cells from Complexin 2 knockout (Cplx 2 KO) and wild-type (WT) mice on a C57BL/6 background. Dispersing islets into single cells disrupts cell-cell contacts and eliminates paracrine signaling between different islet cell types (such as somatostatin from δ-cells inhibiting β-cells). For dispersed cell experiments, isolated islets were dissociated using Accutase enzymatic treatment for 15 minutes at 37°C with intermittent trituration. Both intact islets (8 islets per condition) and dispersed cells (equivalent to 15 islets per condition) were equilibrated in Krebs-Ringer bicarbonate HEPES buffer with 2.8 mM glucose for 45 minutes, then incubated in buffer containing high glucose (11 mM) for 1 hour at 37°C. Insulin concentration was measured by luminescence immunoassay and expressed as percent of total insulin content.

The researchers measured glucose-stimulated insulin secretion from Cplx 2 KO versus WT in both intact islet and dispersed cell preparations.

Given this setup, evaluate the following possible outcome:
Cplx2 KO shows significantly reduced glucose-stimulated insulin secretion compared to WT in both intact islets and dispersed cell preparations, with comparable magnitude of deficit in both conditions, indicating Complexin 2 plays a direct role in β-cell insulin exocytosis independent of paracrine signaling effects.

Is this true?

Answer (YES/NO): NO